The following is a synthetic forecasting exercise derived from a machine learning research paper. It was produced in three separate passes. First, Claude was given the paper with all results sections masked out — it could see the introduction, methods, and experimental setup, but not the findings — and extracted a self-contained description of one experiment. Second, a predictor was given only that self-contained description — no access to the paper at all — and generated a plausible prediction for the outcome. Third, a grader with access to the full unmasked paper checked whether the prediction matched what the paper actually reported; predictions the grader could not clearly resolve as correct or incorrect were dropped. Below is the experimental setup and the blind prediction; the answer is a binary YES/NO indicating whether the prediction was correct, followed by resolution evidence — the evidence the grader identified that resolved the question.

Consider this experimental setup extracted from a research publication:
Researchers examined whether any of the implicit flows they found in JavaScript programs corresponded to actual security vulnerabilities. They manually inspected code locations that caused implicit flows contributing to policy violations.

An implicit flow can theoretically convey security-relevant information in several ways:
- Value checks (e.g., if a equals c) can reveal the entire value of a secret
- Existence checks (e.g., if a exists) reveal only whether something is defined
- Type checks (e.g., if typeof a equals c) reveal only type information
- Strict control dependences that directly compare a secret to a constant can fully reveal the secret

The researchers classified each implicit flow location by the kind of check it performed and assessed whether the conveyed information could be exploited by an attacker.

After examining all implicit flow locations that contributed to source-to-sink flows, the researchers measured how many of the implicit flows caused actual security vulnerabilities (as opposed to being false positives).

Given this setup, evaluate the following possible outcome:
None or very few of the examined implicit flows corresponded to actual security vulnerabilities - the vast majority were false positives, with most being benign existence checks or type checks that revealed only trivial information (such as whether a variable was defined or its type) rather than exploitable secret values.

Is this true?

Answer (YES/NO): NO